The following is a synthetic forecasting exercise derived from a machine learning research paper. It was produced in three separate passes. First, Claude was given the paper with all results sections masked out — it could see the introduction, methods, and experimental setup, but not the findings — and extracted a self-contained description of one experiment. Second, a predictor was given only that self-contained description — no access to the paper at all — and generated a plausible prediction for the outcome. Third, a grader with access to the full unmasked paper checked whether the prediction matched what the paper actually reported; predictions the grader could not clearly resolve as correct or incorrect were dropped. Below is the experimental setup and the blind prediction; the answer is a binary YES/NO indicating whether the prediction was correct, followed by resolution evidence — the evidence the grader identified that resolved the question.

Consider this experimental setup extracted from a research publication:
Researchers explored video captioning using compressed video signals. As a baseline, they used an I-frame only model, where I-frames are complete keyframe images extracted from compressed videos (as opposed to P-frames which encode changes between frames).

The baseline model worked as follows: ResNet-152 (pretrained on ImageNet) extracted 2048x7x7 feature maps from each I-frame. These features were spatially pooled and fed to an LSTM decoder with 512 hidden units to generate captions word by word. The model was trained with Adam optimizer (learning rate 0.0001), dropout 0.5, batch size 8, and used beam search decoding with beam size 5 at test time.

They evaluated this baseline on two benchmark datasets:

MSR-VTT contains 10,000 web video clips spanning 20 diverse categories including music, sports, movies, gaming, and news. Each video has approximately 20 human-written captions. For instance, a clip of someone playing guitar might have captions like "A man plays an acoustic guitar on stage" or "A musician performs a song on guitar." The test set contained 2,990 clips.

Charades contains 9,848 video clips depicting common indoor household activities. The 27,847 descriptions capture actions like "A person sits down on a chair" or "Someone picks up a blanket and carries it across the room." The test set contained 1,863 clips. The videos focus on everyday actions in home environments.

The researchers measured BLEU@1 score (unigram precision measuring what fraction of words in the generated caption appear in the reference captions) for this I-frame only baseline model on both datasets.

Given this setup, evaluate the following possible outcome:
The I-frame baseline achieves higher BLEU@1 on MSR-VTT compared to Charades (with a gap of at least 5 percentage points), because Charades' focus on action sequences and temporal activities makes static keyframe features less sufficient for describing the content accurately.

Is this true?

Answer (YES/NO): YES